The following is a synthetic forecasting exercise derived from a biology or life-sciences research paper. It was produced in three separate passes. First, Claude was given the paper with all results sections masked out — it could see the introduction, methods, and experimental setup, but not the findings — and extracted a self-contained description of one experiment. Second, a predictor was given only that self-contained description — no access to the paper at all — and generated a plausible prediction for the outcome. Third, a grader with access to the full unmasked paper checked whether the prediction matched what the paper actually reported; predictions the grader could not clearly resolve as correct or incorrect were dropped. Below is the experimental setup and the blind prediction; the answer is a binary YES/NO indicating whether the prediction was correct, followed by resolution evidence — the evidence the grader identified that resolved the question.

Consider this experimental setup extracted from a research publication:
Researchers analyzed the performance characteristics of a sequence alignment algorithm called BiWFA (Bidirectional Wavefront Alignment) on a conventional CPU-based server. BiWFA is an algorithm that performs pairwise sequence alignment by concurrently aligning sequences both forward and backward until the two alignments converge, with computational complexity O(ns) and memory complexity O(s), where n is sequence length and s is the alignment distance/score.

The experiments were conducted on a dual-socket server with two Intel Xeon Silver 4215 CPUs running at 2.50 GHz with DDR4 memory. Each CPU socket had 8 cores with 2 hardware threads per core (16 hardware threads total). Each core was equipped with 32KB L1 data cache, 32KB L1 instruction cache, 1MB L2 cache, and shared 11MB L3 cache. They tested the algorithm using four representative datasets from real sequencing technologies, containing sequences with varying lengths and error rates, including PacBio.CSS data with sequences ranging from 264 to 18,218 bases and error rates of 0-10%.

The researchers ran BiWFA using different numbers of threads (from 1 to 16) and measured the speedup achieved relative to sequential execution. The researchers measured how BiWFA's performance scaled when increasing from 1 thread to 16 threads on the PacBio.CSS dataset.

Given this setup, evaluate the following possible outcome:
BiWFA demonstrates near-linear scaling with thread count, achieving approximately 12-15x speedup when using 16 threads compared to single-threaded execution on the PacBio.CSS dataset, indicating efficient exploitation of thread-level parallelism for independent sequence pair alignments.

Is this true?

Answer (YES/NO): NO